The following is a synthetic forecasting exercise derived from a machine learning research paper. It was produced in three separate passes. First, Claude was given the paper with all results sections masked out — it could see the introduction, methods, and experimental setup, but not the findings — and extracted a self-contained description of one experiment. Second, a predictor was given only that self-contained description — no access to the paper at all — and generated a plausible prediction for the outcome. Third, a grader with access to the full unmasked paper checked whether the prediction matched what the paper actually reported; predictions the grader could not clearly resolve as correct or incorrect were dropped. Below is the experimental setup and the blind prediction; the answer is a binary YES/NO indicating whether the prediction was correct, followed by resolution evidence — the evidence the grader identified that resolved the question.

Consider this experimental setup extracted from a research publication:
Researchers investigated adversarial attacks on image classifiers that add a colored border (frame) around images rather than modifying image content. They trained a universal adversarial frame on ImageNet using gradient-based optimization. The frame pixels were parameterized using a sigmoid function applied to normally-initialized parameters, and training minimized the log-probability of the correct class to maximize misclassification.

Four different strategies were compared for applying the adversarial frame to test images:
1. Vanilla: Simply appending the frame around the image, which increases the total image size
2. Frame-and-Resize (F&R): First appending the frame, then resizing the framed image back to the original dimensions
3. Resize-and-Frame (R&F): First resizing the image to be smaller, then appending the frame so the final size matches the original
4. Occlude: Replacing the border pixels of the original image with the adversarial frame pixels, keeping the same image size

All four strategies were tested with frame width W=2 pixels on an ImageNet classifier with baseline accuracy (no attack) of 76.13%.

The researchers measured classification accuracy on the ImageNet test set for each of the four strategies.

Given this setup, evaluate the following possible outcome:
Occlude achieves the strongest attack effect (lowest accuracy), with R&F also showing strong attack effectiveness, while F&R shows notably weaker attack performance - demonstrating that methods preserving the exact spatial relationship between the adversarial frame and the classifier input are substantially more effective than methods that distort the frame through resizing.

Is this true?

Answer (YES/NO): NO